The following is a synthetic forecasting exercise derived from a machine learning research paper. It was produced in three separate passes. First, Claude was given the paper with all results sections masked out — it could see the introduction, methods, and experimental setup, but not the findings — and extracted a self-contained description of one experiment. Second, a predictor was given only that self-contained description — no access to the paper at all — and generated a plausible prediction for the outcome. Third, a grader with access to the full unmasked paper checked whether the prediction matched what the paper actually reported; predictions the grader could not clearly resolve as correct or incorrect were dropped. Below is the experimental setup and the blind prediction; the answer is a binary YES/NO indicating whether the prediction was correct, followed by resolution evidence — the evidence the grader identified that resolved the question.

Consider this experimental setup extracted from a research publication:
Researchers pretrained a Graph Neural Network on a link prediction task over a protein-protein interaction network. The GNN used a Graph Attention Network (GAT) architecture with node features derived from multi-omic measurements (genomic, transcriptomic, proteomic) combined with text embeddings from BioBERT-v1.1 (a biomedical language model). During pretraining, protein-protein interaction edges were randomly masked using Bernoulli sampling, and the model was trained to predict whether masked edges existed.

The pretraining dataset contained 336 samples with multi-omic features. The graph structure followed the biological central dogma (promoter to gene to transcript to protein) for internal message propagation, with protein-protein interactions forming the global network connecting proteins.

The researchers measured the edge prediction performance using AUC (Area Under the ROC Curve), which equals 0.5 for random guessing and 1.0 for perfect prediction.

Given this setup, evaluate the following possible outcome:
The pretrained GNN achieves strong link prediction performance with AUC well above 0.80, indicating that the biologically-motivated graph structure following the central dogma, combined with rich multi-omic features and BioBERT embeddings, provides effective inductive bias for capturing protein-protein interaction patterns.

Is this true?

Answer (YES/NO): NO